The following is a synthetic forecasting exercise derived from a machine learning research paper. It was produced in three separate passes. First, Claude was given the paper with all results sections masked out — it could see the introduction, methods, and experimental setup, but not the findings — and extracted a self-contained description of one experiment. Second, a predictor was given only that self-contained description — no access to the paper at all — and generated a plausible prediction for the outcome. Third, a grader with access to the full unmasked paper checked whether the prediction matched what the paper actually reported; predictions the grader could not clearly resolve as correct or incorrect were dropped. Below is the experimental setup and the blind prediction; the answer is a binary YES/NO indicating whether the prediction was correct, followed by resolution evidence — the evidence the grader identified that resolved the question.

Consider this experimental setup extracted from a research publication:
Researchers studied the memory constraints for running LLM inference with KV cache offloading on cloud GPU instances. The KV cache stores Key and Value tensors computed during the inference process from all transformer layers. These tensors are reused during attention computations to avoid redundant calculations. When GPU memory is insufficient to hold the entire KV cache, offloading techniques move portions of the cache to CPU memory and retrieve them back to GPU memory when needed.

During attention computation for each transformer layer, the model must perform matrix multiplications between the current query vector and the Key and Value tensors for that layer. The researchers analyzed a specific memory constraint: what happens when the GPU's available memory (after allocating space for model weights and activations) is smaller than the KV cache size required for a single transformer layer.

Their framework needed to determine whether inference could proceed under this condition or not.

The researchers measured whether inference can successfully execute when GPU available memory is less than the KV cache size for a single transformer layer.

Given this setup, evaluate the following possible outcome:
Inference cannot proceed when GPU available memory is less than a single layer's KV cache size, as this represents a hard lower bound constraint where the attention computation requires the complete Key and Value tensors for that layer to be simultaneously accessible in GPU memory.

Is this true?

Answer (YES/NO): YES